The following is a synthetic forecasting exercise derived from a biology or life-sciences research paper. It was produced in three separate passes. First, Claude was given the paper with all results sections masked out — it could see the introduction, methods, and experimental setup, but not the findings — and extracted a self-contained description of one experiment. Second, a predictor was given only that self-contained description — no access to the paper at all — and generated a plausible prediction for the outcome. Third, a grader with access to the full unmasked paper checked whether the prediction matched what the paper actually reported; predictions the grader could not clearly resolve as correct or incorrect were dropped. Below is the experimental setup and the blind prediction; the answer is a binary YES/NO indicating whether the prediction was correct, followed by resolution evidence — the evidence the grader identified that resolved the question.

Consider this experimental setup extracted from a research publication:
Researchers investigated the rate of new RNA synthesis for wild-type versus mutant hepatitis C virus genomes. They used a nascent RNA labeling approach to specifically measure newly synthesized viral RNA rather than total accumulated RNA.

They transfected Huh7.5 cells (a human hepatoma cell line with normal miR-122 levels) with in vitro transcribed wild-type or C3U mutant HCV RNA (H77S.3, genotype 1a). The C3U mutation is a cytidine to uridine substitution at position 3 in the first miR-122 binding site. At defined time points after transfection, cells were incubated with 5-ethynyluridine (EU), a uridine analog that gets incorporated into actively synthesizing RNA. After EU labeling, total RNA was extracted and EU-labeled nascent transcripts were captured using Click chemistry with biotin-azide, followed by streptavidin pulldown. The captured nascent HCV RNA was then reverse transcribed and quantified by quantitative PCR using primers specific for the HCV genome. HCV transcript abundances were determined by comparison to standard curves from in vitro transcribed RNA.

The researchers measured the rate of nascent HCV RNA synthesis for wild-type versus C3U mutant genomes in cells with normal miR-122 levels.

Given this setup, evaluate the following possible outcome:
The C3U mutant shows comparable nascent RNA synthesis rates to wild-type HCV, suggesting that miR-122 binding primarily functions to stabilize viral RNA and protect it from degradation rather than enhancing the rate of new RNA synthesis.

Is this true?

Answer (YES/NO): NO